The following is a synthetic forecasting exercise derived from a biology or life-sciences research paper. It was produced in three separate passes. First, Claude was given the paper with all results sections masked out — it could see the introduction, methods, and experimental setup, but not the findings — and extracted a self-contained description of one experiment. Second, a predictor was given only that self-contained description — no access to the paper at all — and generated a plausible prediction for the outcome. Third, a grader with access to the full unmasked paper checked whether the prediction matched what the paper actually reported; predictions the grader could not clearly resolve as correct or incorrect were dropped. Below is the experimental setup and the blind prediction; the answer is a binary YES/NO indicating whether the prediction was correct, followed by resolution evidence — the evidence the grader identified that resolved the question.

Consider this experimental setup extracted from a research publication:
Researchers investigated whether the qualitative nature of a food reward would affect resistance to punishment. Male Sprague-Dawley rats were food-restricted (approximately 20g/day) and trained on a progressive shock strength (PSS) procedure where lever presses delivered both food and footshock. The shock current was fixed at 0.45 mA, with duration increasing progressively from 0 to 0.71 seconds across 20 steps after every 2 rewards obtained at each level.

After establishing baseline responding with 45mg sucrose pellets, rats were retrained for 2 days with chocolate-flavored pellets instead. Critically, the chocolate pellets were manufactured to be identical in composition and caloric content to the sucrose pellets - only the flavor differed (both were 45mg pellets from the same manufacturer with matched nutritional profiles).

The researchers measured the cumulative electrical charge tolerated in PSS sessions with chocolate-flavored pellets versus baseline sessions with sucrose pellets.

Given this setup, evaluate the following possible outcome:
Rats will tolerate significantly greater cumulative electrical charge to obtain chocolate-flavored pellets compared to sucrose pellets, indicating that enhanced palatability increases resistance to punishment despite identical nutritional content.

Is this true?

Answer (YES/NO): YES